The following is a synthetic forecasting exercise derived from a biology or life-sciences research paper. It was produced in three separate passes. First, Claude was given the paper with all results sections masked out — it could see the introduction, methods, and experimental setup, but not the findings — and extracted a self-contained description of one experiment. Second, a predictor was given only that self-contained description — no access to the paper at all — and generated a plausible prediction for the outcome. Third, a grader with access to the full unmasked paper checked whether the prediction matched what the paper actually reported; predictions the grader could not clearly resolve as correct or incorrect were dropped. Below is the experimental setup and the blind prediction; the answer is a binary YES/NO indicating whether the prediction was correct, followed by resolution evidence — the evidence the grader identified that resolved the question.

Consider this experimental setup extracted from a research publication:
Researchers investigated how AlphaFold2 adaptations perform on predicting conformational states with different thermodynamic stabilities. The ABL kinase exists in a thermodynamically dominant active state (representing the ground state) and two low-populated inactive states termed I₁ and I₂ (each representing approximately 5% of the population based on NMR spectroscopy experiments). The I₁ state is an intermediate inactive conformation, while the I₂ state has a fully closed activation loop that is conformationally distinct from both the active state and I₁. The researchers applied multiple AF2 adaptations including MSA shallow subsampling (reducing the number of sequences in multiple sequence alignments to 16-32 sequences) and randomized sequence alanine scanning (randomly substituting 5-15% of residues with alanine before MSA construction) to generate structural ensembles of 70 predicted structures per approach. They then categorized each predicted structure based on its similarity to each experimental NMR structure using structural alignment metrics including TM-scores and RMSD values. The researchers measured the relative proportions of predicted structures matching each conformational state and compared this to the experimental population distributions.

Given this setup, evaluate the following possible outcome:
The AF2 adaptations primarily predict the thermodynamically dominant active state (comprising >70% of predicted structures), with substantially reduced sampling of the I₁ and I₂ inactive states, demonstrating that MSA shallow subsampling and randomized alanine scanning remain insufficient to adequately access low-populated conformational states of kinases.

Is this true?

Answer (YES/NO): NO